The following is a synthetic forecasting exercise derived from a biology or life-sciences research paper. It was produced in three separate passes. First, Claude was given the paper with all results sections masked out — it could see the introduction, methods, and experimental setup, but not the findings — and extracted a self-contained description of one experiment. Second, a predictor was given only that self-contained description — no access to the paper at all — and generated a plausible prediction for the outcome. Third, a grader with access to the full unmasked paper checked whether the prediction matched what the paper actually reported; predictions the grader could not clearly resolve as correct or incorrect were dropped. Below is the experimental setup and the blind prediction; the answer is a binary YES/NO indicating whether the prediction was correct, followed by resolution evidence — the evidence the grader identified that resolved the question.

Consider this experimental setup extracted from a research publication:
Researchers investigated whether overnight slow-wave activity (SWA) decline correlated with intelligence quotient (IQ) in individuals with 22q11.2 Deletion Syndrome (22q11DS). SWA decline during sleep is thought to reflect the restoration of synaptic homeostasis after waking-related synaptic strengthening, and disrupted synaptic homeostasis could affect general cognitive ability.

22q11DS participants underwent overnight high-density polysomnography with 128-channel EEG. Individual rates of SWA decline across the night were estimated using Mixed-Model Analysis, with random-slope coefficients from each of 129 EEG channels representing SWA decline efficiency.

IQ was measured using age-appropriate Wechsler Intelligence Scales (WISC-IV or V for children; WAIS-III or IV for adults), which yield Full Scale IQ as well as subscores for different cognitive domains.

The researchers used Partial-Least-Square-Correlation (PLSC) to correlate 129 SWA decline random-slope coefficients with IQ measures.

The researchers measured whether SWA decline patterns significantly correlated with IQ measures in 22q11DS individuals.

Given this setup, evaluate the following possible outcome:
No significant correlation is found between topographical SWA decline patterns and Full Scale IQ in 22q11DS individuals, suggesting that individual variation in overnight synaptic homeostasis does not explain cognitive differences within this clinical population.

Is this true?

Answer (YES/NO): NO